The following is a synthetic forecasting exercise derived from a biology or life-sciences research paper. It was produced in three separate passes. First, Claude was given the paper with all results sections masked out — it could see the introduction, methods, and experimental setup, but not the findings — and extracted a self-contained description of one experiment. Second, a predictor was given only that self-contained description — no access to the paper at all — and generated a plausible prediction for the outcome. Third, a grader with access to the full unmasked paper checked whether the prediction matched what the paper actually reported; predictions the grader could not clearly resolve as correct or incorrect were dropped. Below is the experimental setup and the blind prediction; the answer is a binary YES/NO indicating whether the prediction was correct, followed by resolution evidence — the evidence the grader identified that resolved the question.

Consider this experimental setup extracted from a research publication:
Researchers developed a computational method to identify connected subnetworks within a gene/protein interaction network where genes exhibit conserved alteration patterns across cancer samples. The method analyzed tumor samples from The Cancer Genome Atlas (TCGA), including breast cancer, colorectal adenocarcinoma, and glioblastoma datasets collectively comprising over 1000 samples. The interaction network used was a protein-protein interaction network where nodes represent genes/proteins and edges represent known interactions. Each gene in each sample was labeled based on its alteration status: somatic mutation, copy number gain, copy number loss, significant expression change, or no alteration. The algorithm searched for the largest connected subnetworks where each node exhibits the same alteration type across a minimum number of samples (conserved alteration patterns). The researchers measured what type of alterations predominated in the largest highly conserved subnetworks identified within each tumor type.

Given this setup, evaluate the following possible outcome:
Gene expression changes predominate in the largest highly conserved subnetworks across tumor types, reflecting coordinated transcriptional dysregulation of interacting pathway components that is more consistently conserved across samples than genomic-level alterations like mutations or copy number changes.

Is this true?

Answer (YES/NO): YES